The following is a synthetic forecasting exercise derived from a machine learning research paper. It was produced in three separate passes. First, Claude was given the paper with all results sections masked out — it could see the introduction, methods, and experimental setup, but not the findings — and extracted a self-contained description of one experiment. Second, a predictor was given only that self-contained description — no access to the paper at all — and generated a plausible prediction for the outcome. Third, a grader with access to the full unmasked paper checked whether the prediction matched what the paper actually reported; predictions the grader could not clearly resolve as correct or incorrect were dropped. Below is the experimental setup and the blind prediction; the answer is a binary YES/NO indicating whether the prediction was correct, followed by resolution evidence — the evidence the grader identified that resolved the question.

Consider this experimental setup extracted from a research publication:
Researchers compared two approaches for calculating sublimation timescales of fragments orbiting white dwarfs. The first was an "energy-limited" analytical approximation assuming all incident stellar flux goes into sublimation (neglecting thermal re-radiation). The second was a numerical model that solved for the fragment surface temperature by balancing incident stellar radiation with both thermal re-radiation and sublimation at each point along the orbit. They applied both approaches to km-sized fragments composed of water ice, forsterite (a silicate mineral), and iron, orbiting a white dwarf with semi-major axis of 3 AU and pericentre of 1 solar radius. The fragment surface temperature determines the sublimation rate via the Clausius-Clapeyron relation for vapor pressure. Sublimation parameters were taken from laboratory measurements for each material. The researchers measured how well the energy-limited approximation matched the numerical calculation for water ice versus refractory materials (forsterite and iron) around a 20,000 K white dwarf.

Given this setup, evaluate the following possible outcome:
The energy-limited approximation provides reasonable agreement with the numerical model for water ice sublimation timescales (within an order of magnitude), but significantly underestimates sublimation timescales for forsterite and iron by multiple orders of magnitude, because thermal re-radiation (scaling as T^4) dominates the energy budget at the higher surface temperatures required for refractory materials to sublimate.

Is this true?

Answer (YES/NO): YES